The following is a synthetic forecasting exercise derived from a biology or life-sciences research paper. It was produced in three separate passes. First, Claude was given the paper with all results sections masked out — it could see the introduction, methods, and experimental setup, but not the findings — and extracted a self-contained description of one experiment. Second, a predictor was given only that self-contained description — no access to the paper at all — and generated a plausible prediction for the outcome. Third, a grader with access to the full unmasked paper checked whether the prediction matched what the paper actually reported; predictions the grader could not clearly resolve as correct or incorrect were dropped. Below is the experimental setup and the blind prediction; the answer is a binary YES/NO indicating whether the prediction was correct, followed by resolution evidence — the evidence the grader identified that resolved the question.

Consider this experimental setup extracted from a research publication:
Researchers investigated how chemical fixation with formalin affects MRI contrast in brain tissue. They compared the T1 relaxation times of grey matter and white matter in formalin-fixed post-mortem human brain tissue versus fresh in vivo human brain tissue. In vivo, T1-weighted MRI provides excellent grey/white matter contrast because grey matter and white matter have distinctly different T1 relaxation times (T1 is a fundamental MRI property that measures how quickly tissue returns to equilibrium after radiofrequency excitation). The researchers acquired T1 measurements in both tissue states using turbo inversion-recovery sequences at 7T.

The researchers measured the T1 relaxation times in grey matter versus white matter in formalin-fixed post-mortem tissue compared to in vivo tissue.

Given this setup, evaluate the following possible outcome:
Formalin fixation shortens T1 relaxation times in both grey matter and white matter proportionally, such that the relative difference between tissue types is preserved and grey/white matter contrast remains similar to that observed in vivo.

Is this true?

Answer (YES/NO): NO